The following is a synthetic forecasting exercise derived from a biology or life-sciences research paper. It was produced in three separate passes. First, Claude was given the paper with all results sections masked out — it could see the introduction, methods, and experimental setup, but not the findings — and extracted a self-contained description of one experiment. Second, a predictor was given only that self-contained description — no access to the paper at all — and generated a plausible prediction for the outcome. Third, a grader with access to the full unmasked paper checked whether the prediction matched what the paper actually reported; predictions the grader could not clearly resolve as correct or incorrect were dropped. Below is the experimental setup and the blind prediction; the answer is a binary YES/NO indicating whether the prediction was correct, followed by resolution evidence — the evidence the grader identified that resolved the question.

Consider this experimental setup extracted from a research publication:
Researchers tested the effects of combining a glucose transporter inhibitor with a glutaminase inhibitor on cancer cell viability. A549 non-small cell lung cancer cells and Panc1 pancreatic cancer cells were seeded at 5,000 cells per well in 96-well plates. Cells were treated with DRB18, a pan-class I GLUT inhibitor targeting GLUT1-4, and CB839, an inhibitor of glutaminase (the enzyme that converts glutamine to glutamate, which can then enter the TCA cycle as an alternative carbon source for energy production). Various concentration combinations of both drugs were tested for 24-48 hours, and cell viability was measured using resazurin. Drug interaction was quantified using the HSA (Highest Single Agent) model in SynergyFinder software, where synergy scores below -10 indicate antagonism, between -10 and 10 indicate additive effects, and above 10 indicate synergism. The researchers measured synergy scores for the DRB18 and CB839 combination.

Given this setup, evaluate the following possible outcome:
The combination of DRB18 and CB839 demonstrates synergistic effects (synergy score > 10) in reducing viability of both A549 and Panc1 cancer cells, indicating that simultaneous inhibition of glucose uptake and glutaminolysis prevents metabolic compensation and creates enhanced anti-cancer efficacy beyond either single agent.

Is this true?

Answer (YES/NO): NO